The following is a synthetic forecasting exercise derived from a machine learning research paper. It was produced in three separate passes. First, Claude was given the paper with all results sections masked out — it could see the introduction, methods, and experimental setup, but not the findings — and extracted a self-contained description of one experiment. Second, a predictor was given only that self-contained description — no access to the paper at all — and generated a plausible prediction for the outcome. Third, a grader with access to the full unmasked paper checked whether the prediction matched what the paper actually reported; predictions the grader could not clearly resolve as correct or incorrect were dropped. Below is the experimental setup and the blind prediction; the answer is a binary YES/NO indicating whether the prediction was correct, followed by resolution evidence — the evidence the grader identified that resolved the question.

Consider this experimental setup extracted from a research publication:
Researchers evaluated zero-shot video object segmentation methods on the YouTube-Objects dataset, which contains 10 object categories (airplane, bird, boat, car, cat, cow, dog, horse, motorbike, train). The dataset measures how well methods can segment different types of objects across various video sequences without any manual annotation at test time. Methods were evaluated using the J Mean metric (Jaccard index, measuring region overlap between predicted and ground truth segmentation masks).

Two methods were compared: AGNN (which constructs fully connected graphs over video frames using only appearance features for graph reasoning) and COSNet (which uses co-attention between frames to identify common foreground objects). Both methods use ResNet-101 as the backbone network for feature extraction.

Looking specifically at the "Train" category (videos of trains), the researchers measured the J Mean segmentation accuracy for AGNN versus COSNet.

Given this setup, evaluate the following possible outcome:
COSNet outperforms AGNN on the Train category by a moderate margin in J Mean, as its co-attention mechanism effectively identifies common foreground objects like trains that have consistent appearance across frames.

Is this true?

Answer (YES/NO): NO